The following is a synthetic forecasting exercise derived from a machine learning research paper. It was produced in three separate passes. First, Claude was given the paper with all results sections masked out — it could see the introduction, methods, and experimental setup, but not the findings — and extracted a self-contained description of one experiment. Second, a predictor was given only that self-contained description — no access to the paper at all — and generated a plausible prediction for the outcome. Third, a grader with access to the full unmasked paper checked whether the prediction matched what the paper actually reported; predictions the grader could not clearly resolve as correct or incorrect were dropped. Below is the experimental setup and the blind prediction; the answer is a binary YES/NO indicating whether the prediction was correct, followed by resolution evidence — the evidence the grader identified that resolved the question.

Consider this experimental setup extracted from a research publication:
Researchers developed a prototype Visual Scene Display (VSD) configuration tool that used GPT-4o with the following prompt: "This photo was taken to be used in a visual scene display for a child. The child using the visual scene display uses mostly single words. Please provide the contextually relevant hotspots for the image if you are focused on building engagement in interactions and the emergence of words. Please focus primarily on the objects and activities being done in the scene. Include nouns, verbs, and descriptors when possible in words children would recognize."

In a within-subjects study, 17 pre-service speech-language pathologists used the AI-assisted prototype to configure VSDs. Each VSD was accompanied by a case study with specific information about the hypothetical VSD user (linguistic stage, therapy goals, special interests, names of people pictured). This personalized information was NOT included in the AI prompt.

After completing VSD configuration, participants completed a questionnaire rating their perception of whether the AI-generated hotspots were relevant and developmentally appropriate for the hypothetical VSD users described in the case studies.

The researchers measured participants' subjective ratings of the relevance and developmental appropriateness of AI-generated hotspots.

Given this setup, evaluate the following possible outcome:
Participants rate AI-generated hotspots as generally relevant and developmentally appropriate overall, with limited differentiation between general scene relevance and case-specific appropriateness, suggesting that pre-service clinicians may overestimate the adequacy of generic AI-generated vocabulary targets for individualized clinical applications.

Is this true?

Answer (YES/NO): YES